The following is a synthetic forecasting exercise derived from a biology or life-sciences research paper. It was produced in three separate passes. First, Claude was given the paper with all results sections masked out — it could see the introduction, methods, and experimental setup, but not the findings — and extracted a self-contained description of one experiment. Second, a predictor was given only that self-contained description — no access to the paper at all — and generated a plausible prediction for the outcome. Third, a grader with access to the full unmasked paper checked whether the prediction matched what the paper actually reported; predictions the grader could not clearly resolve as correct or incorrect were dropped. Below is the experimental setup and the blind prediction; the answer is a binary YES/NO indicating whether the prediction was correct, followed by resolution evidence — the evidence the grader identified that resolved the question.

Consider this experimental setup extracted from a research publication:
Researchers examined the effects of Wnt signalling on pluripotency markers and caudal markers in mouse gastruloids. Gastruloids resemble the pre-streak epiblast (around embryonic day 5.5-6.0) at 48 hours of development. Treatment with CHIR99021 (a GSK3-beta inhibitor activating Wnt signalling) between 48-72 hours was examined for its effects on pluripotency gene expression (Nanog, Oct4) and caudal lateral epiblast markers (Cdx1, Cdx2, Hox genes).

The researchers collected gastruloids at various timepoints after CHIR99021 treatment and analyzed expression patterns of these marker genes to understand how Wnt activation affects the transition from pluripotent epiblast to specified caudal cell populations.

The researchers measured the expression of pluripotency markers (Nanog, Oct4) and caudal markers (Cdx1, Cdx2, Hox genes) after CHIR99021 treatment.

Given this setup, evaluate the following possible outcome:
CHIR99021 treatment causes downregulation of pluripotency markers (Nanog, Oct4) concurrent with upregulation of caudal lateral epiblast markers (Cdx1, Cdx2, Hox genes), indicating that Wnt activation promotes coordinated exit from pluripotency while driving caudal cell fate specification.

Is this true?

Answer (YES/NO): YES